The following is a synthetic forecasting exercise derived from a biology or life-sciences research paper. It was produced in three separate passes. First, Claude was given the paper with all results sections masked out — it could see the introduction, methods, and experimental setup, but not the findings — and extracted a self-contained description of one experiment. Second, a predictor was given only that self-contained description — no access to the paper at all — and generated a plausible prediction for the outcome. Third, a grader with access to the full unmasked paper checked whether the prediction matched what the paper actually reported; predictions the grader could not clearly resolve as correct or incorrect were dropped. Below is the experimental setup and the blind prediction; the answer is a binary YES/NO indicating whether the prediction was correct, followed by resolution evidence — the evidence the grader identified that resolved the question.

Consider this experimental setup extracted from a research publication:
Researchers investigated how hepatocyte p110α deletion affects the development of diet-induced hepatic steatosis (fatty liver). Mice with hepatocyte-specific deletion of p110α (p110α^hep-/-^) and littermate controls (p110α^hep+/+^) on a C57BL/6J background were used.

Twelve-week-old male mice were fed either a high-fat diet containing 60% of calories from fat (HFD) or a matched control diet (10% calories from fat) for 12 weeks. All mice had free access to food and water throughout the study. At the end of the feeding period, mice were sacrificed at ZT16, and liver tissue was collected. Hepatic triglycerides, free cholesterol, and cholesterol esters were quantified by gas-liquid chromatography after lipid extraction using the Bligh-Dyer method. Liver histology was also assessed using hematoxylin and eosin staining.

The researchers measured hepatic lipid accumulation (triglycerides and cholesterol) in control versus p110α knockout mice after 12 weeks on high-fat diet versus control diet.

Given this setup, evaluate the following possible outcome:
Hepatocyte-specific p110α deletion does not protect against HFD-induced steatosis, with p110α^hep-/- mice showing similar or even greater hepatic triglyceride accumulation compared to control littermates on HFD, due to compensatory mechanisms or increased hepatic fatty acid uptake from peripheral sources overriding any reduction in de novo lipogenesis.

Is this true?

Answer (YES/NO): NO